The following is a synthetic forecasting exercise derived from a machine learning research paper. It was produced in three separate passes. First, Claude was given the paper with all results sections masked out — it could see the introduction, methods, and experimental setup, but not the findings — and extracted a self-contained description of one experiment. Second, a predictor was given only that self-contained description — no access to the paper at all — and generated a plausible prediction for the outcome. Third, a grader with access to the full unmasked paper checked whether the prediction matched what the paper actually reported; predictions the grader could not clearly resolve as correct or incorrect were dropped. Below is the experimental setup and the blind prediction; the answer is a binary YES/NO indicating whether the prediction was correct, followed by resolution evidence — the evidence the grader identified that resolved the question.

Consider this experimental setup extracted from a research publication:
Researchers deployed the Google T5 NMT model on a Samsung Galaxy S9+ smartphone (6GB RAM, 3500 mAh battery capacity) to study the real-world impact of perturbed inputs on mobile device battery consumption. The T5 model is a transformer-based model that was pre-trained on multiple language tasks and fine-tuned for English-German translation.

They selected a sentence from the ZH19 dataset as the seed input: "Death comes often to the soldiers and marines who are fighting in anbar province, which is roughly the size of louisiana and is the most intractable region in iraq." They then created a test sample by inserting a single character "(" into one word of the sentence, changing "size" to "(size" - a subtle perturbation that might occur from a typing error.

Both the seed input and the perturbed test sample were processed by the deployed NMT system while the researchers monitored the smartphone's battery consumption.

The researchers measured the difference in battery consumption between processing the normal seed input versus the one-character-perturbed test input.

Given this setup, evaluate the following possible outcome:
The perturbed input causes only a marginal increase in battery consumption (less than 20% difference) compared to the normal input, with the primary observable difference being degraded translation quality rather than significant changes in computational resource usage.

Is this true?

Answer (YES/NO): NO